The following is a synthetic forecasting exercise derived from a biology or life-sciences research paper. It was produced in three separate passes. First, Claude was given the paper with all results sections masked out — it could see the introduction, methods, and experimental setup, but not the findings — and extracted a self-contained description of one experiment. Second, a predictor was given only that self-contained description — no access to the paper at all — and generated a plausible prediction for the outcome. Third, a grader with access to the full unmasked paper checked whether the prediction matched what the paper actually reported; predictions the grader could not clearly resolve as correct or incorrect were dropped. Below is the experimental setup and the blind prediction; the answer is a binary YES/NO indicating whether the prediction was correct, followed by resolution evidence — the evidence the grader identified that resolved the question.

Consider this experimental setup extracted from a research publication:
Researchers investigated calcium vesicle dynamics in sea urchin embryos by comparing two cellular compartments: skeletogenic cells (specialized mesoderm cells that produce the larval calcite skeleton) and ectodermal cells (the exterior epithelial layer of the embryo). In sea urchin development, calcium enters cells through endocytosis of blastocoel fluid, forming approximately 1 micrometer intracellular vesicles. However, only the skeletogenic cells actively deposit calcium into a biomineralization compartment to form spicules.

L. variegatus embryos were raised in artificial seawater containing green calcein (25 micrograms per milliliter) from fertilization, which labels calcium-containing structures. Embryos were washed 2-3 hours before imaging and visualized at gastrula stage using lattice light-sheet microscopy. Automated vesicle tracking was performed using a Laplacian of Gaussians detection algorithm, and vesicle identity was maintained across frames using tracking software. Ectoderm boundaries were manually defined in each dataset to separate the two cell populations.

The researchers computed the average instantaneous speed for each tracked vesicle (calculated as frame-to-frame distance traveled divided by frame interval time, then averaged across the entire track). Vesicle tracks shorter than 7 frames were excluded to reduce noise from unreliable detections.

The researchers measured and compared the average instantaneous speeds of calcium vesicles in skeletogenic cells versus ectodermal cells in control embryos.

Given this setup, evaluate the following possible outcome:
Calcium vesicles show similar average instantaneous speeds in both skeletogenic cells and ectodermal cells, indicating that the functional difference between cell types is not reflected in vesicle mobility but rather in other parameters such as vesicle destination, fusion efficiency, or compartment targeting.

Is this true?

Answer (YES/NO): NO